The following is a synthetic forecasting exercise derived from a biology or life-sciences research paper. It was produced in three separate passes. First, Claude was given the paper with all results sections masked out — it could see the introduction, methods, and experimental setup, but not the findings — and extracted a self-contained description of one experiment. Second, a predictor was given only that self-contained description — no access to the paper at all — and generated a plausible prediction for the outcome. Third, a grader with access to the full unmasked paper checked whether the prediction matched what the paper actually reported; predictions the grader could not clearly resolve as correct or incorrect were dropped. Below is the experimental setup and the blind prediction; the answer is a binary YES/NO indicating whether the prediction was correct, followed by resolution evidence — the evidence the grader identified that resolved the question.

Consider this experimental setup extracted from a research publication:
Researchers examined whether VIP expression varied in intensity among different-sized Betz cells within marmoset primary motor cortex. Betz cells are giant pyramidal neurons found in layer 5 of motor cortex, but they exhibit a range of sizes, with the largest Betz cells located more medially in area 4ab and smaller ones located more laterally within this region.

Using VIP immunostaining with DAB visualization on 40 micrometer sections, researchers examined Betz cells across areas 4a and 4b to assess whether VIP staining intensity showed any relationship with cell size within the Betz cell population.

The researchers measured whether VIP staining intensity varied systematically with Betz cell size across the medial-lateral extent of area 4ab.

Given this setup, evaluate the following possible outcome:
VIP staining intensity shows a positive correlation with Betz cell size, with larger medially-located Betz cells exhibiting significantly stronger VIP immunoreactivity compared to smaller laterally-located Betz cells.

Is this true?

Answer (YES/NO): YES